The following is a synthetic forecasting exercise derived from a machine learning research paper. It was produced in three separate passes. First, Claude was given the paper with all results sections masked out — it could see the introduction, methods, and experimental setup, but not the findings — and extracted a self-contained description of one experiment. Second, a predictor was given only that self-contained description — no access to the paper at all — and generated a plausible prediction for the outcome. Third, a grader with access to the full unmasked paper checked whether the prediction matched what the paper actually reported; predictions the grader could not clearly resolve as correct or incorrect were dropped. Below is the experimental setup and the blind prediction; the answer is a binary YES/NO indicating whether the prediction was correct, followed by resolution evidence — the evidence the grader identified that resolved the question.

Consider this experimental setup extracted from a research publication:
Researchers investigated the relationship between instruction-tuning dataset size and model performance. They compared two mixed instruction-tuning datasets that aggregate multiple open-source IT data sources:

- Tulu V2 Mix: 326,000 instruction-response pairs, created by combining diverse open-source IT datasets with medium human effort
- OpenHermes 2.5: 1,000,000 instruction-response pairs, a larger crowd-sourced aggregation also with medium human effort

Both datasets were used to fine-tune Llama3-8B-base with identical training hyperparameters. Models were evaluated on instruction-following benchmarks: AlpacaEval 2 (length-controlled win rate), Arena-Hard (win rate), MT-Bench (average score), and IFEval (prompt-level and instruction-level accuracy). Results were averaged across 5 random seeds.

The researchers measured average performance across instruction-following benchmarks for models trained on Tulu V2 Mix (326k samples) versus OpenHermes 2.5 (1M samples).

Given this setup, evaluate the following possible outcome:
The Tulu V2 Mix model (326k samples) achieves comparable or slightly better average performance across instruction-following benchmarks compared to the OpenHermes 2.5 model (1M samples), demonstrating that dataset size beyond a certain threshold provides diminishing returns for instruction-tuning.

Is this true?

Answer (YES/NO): NO